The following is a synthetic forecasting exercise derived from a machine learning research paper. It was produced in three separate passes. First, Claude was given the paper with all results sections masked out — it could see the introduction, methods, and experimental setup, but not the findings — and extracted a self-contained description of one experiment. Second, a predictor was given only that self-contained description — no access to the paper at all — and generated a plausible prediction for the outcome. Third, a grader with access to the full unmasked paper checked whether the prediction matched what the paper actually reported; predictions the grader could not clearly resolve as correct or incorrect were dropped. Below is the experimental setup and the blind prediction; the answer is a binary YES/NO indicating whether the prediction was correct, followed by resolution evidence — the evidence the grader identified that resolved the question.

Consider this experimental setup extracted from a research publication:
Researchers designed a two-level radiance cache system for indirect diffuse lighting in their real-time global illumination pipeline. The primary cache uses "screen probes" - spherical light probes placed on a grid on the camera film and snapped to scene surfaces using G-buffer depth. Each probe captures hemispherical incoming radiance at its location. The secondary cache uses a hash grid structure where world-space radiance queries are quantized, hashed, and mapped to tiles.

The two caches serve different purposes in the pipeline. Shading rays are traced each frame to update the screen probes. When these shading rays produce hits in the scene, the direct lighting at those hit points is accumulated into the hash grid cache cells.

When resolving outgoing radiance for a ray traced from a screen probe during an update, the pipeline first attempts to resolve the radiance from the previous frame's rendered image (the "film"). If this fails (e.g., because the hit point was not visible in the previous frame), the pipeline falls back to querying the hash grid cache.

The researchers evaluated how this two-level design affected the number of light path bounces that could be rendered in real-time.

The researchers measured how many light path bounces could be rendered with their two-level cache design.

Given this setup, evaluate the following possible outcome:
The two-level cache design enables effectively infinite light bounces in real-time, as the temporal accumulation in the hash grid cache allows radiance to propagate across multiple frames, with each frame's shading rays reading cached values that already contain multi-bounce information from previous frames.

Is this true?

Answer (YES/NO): NO